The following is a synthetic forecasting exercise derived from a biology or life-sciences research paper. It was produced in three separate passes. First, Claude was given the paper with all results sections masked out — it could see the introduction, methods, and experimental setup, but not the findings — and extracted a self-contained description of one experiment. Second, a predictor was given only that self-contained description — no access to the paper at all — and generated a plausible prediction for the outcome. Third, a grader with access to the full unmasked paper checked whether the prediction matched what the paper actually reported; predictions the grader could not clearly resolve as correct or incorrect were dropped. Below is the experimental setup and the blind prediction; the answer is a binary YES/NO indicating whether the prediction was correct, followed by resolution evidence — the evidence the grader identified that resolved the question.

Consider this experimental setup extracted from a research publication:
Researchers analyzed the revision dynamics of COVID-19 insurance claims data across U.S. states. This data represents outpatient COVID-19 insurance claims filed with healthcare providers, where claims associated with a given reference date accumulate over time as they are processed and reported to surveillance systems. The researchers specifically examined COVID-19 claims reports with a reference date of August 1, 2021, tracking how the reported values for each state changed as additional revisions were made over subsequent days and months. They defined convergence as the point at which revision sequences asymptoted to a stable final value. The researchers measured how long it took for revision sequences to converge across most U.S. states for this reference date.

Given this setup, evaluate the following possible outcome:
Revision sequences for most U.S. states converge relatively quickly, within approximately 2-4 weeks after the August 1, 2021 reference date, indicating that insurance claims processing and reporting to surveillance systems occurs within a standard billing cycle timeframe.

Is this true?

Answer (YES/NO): NO